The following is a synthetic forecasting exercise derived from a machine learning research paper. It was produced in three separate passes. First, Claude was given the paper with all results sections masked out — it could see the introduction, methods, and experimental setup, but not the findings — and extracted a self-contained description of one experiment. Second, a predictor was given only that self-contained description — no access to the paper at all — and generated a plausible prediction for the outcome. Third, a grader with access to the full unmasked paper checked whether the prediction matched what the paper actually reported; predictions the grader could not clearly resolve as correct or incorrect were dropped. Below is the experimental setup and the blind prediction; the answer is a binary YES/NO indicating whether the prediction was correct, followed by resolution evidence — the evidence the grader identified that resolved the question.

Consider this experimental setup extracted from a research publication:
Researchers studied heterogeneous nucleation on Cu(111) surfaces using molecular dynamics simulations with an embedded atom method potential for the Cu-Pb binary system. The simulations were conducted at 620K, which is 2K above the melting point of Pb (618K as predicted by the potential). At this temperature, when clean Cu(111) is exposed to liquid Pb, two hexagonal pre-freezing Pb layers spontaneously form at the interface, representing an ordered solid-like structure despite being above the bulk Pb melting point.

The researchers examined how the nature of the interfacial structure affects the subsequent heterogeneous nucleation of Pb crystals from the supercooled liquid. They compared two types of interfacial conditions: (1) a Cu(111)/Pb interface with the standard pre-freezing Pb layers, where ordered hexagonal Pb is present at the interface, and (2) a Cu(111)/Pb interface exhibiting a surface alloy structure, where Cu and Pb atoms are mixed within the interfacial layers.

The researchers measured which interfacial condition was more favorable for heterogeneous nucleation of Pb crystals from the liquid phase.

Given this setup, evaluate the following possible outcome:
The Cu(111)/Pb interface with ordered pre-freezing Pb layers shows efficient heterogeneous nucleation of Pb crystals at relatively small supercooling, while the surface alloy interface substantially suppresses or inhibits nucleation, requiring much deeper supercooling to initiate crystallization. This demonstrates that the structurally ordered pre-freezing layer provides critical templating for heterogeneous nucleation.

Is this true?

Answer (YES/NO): YES